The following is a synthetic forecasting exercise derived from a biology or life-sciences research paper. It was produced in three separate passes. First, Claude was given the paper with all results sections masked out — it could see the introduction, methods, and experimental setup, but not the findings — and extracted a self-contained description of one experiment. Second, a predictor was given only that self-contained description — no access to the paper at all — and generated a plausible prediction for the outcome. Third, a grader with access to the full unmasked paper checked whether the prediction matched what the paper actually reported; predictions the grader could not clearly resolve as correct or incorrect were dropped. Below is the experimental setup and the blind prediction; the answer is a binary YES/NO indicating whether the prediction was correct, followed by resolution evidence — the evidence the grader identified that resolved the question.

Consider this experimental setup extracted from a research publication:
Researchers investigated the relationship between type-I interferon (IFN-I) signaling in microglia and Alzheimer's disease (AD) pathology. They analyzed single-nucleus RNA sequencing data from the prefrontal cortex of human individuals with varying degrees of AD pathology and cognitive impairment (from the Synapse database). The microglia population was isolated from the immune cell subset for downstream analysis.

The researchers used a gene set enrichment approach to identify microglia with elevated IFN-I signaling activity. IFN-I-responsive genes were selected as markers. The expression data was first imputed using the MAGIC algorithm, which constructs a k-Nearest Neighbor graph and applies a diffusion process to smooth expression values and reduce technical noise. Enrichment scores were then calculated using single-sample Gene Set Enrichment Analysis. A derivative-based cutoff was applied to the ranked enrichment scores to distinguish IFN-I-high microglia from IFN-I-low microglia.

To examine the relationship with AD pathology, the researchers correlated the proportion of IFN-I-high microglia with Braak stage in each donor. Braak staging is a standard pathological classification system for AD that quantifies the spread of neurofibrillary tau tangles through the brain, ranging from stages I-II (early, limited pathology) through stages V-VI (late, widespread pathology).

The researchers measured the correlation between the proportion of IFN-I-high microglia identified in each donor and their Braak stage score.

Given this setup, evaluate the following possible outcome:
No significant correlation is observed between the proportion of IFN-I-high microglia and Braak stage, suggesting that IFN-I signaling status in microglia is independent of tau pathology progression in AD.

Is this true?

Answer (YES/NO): NO